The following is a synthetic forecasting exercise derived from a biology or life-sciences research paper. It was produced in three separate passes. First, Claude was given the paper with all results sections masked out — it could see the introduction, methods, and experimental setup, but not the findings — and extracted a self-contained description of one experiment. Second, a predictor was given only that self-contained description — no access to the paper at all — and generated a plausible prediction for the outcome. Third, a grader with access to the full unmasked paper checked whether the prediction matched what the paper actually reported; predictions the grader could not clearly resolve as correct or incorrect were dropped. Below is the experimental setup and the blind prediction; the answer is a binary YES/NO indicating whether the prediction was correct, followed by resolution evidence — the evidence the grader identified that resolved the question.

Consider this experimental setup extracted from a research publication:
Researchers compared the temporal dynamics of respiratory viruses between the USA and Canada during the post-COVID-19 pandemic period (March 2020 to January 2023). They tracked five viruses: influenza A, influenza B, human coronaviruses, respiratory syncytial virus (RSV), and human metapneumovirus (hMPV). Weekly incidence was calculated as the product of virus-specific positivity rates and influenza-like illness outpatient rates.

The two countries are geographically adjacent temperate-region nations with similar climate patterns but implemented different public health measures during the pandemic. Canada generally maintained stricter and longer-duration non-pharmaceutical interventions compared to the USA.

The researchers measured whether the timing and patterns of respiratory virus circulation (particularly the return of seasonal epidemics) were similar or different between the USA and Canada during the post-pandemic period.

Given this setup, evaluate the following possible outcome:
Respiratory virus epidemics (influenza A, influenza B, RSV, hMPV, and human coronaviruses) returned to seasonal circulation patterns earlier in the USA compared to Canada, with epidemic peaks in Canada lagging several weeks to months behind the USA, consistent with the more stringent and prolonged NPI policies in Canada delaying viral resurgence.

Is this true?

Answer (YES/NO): NO